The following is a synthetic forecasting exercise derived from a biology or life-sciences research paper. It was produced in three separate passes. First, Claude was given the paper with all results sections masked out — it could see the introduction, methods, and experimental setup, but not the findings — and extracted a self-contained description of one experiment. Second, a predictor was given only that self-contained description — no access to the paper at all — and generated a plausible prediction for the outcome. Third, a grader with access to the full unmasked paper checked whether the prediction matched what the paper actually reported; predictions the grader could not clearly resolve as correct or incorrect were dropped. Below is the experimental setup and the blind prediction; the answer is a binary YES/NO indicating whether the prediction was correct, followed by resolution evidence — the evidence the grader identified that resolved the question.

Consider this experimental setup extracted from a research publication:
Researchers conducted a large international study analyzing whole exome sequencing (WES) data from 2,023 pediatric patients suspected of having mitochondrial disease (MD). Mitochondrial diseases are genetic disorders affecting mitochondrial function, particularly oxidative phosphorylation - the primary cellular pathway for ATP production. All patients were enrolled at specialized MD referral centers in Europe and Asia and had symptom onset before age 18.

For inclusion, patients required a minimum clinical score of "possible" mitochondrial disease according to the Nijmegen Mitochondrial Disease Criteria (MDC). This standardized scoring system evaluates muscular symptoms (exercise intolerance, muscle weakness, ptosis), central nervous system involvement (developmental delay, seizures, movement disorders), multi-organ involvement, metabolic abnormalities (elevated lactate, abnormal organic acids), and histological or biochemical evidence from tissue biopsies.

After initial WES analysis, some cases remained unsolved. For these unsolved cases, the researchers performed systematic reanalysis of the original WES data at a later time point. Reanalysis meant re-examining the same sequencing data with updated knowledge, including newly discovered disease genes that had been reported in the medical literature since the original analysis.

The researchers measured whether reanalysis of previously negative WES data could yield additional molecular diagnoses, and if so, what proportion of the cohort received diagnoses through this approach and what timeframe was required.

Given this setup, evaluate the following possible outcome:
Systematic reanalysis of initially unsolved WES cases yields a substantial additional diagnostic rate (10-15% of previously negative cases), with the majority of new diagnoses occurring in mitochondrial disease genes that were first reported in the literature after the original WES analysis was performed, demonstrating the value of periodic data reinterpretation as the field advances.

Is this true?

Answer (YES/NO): NO